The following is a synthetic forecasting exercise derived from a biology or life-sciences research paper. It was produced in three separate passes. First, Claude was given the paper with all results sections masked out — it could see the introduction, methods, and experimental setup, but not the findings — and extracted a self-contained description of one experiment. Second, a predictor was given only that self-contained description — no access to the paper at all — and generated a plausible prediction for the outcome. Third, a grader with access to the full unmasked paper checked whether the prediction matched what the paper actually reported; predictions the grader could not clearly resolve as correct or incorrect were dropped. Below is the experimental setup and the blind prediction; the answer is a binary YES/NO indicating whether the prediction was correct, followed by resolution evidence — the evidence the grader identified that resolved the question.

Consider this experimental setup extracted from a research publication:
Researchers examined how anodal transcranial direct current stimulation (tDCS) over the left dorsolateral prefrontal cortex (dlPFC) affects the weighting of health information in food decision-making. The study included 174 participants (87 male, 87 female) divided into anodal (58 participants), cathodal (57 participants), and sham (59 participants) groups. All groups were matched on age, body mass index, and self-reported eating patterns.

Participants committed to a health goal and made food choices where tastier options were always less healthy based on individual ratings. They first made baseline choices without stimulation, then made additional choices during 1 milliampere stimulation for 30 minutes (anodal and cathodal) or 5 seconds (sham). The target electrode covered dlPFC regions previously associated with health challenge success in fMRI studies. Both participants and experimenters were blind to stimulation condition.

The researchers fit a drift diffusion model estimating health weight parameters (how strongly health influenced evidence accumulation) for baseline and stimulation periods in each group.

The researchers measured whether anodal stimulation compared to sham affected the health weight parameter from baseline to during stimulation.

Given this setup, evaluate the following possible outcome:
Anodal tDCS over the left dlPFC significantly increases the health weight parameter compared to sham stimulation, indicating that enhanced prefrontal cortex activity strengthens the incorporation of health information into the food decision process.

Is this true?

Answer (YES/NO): NO